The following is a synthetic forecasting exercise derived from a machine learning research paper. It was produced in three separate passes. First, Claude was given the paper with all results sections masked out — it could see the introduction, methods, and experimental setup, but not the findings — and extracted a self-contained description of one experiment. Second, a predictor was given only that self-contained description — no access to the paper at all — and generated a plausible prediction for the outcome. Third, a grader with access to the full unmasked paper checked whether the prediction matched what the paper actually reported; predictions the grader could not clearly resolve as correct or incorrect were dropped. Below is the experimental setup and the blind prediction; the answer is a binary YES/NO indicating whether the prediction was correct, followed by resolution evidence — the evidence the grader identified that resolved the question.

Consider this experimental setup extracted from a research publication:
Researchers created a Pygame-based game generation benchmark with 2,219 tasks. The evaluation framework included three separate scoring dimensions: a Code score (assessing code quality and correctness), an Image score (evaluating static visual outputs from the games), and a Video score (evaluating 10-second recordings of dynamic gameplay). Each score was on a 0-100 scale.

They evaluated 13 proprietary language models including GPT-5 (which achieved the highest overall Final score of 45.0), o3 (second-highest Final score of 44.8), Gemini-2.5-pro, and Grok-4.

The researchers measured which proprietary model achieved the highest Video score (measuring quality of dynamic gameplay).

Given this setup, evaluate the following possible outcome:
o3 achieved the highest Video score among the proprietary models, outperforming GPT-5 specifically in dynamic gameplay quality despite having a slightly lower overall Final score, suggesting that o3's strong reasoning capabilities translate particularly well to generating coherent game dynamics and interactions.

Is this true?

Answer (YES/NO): NO